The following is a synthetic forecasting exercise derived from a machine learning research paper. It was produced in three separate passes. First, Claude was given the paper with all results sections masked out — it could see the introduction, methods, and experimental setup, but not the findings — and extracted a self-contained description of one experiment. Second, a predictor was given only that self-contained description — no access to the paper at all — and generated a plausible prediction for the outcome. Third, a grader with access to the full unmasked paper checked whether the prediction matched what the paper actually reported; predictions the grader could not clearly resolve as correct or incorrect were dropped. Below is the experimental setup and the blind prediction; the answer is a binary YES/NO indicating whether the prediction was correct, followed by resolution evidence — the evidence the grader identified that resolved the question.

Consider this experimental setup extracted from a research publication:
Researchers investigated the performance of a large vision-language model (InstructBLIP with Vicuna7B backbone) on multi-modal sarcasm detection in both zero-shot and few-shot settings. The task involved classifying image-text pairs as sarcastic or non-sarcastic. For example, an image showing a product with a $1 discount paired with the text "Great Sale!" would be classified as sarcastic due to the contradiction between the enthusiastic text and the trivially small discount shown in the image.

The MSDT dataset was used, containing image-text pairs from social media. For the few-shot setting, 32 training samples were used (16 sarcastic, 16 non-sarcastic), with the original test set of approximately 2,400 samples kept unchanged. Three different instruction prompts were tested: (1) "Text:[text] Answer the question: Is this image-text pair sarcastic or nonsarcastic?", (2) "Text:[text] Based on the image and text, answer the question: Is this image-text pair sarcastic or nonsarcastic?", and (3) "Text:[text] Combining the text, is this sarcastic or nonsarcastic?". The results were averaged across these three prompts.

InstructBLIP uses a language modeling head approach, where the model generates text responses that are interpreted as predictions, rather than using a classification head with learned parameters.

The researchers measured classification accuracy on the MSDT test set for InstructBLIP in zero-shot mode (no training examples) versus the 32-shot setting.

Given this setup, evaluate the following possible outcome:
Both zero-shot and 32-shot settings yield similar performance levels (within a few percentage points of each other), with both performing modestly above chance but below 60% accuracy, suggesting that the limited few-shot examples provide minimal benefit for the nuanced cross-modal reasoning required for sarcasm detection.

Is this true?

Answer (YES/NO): NO